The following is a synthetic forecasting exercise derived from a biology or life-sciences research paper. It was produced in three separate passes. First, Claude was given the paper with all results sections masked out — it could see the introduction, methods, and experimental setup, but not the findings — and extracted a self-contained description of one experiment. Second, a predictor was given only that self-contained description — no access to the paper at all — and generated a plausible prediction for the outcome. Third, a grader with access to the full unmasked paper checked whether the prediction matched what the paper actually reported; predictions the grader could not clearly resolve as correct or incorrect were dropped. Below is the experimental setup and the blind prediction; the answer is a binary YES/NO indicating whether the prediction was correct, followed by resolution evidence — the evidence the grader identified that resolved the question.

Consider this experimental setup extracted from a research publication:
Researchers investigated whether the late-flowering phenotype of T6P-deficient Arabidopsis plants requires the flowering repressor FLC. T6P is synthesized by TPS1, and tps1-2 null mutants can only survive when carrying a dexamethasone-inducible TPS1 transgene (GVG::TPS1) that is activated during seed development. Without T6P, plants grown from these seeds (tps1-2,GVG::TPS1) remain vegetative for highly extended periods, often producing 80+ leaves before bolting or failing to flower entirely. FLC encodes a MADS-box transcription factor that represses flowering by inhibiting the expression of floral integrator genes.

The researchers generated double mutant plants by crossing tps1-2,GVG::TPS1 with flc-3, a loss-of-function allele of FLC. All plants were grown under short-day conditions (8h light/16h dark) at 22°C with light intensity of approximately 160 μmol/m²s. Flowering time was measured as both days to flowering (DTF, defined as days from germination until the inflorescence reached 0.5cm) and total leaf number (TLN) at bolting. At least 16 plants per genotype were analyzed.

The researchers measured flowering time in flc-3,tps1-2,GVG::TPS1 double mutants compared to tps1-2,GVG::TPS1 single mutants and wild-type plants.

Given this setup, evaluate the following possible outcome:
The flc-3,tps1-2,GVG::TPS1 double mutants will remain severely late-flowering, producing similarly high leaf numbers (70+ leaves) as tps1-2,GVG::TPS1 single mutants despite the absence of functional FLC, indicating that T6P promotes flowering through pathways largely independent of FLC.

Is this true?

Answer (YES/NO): NO